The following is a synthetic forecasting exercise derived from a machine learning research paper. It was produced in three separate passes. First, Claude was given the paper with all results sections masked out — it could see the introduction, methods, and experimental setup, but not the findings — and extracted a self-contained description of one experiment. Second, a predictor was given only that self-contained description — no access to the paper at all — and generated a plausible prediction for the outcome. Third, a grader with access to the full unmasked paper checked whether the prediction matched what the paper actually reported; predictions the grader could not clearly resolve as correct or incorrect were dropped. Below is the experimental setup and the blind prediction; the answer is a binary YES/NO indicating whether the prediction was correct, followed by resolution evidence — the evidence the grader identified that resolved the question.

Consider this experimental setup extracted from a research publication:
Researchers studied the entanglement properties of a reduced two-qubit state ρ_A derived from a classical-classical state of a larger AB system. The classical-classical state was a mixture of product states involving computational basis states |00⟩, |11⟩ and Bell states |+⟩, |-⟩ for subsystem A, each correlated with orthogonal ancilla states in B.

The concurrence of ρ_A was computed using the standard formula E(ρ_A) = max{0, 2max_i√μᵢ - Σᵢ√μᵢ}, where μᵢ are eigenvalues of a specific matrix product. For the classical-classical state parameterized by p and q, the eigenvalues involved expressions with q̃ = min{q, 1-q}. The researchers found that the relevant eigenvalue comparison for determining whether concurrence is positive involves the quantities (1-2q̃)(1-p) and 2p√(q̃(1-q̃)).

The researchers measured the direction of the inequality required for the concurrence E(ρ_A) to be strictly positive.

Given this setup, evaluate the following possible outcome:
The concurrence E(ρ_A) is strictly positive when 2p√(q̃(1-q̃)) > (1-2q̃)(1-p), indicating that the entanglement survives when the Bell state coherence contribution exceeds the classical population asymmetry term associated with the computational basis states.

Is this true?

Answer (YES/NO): NO